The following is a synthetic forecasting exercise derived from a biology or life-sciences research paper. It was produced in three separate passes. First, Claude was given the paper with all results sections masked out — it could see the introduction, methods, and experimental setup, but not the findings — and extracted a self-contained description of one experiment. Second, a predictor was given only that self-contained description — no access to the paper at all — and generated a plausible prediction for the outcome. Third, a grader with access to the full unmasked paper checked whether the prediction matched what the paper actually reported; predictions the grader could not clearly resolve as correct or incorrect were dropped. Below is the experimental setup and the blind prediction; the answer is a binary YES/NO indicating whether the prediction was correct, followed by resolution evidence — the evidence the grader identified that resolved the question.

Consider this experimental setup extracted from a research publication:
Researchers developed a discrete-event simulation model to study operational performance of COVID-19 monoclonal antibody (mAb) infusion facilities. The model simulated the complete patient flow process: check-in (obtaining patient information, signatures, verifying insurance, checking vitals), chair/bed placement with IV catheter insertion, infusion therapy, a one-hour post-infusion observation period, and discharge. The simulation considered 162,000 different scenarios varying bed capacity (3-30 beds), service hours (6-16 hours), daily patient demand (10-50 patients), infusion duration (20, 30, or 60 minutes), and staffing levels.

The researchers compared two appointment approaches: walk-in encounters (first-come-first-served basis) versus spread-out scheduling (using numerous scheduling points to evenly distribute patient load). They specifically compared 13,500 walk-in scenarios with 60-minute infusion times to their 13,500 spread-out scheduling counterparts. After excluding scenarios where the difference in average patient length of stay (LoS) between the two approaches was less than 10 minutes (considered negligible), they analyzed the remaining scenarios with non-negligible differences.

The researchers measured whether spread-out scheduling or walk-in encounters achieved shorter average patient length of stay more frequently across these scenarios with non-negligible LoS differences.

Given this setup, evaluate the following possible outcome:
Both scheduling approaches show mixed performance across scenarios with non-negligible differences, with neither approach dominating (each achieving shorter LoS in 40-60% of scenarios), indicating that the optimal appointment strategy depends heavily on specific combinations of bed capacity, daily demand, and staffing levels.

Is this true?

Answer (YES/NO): NO